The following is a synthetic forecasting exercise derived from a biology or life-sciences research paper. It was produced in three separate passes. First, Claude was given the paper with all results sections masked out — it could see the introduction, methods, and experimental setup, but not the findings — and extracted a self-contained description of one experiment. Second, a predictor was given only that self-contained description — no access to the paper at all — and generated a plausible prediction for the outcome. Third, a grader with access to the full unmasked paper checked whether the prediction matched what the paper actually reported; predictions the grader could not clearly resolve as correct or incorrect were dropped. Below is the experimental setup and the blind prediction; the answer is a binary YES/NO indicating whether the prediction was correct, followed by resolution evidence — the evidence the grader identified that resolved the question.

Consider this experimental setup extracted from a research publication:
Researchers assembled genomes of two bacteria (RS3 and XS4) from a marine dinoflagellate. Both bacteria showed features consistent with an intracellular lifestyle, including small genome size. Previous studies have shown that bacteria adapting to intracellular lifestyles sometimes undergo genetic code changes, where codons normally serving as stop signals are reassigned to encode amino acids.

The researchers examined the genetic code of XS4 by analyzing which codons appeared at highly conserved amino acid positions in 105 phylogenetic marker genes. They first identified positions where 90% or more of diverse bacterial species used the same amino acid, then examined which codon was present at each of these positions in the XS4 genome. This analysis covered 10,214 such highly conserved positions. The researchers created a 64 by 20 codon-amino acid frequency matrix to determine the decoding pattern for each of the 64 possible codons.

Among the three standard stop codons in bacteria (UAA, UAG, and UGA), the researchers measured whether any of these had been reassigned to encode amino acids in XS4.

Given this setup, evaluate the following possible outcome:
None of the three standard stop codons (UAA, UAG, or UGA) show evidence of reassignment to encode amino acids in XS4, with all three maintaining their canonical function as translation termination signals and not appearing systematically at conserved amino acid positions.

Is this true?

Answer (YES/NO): NO